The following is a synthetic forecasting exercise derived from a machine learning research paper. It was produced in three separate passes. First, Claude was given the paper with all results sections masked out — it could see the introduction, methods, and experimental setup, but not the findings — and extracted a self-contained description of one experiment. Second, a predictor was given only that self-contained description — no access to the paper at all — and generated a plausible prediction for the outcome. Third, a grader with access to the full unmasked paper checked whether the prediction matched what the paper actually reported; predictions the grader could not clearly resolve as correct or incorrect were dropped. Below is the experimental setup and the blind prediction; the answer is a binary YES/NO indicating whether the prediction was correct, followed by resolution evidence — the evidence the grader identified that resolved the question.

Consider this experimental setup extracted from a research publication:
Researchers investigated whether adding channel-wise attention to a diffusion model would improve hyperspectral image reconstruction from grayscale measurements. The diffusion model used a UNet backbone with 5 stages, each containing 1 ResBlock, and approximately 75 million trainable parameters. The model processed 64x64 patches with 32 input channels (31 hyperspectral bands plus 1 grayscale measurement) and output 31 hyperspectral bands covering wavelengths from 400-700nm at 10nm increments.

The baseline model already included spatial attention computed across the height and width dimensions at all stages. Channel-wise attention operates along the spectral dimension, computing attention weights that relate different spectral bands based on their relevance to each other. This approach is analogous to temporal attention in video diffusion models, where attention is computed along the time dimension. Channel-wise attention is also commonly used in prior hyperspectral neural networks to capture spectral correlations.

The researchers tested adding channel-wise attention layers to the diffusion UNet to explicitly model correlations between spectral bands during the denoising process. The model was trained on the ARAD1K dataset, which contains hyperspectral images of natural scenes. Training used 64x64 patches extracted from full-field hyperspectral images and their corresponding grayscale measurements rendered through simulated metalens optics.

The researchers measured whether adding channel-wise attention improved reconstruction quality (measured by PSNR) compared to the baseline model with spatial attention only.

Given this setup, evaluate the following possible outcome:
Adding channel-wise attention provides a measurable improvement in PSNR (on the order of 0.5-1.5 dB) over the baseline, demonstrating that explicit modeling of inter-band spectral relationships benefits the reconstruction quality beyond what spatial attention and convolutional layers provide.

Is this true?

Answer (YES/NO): NO